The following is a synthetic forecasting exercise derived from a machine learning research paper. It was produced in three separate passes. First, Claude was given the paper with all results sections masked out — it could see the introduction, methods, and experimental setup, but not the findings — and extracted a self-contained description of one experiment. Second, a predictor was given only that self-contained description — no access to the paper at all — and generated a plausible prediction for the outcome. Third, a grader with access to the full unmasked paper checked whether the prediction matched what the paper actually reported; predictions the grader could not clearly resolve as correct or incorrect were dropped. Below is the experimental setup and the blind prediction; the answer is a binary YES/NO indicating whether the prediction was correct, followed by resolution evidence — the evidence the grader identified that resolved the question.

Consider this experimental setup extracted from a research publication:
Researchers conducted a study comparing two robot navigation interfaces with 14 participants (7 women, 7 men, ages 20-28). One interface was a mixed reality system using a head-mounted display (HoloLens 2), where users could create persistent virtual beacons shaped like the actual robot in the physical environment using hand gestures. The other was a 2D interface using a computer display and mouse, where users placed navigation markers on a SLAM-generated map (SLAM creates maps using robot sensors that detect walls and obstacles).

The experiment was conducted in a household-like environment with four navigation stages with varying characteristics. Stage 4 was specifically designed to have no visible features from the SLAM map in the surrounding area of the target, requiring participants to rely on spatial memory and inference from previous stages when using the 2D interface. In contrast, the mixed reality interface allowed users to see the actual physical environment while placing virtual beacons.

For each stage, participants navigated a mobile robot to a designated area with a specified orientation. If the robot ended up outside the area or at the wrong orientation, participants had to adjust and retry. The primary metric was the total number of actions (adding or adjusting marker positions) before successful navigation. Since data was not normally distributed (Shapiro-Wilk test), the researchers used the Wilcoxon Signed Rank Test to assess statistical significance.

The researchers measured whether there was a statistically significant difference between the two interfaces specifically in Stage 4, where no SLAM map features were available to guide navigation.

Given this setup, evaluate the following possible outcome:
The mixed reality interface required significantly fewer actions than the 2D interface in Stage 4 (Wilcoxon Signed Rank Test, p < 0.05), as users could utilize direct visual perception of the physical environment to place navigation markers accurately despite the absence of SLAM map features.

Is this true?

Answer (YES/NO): NO